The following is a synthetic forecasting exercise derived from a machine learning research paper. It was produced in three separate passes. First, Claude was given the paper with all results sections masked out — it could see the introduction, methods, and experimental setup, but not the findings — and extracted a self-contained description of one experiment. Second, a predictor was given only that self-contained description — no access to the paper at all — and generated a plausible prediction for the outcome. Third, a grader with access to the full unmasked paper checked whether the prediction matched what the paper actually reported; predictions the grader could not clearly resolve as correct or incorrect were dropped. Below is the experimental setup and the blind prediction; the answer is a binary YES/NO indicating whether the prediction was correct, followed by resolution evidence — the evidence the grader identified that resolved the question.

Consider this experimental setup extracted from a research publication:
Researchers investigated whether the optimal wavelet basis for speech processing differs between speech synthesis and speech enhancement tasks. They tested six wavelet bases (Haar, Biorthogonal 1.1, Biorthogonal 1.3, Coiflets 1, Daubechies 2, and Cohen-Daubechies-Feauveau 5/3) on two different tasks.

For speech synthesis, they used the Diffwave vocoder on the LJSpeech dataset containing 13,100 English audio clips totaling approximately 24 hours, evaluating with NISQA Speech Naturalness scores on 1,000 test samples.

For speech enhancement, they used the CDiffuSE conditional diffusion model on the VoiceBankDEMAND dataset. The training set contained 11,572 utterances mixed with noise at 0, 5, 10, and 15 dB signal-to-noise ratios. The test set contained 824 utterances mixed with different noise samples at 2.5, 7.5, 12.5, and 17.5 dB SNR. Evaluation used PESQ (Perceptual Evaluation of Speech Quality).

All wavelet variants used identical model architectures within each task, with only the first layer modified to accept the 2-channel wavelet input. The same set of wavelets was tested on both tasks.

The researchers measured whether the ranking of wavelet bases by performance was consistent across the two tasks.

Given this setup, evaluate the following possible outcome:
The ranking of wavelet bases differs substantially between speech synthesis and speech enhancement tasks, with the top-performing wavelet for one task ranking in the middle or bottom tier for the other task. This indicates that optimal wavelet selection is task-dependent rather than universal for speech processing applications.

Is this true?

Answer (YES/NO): YES